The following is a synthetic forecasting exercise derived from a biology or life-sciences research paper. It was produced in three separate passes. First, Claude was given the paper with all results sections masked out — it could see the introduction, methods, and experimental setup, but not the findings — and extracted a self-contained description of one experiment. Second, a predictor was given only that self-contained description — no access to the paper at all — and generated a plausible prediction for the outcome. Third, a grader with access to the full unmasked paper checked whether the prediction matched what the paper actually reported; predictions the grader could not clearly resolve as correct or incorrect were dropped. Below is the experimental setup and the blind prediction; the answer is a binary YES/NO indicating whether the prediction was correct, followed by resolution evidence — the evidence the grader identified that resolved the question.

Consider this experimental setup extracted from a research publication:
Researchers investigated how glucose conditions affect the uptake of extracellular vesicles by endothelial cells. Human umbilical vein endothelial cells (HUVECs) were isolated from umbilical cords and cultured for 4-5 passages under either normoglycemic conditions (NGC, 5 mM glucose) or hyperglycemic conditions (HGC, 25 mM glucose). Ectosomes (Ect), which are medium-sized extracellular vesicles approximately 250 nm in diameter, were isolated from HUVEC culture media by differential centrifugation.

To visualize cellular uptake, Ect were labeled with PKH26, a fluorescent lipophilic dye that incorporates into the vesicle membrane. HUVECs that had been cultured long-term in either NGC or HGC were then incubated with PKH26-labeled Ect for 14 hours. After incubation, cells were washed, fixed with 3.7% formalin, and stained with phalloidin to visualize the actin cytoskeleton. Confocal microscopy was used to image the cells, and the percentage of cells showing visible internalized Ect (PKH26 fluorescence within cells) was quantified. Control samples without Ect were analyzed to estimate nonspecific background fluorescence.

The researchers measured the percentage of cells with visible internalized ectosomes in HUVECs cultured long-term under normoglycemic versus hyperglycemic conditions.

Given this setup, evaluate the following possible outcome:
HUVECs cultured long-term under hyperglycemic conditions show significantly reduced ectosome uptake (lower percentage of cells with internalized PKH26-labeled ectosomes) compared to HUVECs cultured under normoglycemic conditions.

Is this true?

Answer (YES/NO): YES